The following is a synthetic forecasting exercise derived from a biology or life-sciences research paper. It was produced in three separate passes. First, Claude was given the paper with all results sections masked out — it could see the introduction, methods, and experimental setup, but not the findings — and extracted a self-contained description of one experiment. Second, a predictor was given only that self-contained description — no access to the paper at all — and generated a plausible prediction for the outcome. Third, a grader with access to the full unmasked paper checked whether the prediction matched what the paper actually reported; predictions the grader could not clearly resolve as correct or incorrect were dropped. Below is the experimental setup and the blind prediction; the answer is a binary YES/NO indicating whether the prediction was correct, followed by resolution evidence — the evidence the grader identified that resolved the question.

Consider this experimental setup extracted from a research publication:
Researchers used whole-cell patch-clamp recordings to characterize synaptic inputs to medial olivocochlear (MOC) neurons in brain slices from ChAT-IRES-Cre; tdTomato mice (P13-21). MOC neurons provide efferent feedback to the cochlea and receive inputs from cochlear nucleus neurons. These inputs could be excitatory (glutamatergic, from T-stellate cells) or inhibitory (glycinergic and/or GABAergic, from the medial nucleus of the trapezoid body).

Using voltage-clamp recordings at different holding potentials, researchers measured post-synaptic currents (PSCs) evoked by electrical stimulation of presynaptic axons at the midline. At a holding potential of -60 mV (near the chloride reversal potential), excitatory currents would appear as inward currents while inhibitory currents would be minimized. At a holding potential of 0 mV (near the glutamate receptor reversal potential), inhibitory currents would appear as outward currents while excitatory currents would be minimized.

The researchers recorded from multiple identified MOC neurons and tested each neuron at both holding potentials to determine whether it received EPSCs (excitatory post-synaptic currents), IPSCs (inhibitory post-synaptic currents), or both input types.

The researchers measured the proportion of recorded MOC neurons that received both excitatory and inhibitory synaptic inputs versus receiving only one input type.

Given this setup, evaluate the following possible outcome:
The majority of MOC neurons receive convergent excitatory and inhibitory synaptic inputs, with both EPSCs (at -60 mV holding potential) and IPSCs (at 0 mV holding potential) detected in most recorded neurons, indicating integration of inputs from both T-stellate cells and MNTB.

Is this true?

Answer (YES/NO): NO